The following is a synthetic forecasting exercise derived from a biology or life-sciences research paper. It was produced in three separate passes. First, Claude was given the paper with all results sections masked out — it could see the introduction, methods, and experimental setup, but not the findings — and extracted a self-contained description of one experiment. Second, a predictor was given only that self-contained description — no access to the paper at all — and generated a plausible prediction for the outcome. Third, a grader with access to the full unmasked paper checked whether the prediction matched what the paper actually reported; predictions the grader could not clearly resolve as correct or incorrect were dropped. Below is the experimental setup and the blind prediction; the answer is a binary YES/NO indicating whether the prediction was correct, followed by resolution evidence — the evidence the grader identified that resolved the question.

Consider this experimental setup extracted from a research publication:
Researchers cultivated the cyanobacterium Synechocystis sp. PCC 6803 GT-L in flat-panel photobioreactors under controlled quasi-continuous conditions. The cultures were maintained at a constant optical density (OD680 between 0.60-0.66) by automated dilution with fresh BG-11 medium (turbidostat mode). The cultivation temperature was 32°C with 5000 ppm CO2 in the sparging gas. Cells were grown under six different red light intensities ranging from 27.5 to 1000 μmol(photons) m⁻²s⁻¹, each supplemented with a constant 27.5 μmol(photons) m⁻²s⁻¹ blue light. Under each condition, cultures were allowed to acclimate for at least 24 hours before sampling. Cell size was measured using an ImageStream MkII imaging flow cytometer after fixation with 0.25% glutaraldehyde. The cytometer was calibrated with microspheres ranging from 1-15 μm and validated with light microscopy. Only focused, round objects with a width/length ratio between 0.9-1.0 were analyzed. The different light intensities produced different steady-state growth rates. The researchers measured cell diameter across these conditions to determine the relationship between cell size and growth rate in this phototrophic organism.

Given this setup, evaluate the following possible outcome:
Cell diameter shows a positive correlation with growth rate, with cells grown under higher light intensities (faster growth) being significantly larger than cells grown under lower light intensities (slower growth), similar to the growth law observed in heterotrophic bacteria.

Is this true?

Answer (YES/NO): YES